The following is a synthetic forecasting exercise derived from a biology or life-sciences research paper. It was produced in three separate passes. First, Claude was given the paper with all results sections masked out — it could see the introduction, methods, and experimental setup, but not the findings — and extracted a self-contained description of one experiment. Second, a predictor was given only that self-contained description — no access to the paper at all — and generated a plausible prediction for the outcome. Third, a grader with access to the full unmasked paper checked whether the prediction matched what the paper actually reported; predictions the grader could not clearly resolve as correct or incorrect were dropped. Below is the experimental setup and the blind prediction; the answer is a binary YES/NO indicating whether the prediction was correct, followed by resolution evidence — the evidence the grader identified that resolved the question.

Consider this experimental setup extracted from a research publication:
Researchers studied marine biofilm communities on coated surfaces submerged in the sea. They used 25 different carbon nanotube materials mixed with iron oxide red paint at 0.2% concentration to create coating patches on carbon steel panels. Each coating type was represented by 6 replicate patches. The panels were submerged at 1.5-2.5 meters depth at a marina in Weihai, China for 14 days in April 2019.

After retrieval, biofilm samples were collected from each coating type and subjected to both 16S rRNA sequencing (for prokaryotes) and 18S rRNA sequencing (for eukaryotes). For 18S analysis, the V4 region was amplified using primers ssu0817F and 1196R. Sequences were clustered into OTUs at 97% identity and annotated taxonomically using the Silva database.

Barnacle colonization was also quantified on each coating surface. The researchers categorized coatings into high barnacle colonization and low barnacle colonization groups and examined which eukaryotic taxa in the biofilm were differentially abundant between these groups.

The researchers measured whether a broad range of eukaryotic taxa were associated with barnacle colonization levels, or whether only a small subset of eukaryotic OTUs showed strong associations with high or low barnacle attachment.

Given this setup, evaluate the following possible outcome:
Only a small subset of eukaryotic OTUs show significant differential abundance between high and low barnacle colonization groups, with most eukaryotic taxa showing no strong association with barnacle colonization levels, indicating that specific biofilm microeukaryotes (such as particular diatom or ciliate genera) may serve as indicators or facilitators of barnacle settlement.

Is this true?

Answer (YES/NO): YES